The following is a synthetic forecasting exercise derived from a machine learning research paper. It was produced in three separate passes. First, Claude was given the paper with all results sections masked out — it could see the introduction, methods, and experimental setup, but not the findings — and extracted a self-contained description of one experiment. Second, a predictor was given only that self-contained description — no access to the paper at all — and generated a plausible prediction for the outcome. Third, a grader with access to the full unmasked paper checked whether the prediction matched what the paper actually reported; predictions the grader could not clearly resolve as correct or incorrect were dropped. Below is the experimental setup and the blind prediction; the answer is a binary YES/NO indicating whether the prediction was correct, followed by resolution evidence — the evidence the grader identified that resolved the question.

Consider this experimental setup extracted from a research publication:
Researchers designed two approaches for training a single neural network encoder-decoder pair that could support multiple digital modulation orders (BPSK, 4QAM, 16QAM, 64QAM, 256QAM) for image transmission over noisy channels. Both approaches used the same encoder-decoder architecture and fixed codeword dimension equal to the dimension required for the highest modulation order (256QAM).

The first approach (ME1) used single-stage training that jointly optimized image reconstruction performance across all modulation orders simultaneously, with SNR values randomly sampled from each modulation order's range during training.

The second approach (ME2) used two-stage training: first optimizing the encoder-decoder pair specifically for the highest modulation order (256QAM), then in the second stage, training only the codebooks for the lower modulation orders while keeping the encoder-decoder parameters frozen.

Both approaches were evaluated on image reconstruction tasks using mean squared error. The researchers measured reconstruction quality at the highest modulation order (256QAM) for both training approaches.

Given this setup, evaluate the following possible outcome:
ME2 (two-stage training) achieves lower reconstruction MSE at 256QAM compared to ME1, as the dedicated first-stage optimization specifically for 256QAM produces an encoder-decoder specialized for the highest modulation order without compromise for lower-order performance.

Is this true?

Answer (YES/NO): YES